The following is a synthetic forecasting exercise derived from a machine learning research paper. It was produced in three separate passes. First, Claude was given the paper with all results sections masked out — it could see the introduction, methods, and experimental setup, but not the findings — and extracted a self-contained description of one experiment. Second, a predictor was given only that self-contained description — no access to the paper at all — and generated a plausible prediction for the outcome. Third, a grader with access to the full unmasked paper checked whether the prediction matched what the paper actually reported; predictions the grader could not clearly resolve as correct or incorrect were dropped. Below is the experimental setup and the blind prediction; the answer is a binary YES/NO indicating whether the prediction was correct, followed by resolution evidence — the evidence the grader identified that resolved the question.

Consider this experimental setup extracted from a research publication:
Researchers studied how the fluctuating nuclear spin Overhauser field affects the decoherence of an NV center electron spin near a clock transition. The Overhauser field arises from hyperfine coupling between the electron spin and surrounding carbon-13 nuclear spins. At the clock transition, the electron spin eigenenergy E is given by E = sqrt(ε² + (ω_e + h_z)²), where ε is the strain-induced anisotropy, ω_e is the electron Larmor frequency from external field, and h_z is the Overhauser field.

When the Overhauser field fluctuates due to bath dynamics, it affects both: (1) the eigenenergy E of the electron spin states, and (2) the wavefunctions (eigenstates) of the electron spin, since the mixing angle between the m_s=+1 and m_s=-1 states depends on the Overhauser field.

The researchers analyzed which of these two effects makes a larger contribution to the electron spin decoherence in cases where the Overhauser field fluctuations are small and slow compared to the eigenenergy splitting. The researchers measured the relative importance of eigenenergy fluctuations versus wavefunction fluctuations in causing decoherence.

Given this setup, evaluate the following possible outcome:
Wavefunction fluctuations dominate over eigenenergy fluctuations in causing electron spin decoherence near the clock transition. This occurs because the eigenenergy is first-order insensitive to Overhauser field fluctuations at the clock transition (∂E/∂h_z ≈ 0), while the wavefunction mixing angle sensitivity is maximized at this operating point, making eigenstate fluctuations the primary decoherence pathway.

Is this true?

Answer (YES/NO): NO